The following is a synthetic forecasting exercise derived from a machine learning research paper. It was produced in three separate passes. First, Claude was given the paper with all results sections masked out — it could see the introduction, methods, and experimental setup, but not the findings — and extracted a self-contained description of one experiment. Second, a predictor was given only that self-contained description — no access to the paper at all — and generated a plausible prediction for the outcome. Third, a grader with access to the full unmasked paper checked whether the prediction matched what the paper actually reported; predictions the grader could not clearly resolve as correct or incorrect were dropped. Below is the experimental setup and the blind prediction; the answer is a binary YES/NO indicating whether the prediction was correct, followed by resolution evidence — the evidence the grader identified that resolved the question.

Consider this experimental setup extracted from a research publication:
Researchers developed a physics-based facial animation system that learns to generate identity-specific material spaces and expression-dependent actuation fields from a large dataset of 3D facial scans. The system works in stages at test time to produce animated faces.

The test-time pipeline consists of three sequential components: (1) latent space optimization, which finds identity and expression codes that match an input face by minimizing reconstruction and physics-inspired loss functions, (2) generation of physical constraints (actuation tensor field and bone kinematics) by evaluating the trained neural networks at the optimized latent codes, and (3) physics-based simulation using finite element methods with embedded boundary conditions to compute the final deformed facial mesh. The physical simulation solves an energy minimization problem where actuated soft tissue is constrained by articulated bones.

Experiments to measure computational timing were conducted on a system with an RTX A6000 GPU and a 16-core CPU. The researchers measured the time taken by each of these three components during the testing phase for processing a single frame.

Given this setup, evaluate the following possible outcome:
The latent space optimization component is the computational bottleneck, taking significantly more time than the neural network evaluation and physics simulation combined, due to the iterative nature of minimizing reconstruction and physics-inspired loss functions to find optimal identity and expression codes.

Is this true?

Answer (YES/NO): YES